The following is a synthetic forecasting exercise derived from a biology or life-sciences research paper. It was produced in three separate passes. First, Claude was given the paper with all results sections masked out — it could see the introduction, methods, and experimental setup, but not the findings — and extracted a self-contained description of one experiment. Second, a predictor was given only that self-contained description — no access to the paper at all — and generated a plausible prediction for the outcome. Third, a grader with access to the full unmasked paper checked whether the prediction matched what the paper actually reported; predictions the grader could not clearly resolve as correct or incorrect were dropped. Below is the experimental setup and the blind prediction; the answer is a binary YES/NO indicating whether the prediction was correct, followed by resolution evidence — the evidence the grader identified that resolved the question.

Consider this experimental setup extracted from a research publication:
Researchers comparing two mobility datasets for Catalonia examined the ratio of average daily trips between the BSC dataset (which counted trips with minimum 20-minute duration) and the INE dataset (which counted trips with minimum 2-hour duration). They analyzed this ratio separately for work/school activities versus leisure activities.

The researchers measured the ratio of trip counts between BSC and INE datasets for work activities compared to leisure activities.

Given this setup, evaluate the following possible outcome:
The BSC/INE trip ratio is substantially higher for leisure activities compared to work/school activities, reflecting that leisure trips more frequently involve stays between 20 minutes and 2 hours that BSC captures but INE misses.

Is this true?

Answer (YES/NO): YES